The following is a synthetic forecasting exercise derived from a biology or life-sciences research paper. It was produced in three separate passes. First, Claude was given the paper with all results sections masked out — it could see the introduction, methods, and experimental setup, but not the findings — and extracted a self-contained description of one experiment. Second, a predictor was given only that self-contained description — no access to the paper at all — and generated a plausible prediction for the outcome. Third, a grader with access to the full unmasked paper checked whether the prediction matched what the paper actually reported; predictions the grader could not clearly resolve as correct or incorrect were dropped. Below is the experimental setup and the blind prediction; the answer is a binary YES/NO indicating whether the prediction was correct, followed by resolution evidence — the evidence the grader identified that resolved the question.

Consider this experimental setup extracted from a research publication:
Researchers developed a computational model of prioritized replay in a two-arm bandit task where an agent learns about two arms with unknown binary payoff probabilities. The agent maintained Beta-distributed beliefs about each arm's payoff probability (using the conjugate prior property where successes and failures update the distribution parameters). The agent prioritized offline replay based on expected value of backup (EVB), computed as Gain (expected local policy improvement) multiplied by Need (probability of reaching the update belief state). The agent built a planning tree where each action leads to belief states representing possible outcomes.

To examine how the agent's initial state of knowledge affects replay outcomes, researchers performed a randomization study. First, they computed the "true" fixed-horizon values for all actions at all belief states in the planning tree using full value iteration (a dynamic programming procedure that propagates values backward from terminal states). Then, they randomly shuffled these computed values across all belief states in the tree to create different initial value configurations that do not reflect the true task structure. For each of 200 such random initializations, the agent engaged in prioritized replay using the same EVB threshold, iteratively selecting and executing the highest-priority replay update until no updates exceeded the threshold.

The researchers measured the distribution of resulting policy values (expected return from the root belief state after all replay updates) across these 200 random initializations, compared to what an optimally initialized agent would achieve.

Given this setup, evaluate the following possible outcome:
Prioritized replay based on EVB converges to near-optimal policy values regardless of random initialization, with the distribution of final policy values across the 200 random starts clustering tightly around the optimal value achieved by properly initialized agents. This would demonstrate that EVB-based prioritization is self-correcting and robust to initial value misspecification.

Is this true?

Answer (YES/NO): NO